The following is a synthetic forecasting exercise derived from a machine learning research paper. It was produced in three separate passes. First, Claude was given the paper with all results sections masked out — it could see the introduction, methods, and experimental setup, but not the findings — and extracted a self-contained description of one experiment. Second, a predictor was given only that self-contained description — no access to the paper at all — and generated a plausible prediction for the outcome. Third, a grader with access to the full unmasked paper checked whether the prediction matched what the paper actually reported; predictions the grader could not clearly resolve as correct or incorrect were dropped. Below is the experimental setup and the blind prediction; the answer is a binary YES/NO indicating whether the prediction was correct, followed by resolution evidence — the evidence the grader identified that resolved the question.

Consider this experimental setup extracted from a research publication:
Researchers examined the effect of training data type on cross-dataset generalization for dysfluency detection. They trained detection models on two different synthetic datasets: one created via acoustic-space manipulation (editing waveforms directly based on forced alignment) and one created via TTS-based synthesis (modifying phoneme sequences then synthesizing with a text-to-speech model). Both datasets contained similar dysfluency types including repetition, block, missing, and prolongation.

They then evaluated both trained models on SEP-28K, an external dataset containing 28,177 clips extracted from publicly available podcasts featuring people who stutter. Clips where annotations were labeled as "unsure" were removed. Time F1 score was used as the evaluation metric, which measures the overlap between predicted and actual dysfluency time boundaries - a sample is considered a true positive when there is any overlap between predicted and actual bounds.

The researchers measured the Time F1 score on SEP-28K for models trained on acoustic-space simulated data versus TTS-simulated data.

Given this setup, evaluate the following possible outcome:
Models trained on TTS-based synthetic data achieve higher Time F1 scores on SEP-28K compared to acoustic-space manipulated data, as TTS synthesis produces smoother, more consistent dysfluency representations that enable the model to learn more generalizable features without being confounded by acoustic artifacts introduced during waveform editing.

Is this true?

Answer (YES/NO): YES